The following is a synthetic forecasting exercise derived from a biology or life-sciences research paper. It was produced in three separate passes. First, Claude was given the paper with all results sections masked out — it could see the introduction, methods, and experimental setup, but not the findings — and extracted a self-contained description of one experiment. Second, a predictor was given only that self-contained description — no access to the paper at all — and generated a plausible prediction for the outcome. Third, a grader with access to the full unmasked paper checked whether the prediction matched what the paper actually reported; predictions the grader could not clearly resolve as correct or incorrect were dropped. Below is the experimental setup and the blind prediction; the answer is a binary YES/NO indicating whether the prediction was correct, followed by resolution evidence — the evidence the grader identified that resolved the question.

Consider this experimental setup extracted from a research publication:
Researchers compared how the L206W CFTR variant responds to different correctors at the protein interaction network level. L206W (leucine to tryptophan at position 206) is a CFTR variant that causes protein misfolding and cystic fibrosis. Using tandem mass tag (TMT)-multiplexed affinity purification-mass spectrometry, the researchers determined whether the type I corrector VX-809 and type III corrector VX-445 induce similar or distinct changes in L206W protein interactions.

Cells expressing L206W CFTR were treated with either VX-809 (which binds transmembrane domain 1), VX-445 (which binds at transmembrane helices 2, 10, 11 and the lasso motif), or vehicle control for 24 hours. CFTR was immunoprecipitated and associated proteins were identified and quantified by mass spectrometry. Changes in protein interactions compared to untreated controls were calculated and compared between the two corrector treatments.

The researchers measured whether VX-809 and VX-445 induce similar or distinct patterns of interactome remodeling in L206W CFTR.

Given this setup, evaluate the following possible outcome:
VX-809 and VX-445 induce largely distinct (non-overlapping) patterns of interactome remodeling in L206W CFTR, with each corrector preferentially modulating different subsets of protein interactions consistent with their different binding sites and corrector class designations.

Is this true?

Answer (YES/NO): NO